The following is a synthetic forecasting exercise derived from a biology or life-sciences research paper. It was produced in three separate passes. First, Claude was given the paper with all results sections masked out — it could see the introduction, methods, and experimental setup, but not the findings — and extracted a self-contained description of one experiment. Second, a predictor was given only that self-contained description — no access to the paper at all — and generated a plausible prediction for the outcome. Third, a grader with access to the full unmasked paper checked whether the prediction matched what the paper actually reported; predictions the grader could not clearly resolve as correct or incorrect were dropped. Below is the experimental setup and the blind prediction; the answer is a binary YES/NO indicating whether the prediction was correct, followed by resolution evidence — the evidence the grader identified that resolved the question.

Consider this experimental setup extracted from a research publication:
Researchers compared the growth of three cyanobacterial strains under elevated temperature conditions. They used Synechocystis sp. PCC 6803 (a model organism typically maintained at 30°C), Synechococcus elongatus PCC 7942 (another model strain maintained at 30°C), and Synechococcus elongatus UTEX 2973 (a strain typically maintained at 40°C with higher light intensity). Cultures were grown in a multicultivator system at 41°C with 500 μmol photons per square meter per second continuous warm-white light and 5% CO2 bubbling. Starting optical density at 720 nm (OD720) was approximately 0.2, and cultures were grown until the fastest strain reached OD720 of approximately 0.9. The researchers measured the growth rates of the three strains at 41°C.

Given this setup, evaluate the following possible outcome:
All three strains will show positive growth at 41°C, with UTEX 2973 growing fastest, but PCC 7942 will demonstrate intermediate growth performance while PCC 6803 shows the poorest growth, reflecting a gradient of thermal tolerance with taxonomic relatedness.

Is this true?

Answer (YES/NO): NO